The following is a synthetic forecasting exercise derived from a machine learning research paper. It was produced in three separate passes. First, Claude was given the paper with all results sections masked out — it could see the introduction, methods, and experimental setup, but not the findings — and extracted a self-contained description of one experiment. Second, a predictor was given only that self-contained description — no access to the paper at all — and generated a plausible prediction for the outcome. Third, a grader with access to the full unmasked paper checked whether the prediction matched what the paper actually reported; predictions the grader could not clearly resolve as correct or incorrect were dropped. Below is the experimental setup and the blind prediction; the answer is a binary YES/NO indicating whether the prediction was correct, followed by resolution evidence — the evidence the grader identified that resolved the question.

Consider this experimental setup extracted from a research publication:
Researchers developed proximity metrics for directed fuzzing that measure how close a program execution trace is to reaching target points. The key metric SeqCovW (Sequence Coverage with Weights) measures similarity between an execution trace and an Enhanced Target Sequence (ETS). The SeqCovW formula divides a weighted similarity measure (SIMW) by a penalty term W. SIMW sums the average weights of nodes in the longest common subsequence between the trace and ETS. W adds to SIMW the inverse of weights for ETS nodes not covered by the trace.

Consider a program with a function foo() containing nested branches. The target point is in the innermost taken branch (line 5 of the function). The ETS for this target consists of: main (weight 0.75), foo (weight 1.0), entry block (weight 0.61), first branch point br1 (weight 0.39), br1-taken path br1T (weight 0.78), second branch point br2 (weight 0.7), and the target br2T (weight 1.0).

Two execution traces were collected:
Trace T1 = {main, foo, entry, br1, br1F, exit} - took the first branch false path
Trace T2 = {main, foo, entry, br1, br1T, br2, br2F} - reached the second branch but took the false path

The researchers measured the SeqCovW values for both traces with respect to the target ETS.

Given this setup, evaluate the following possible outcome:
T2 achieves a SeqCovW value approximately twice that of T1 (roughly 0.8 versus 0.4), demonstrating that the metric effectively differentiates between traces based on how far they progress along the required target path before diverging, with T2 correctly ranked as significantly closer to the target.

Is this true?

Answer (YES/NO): YES